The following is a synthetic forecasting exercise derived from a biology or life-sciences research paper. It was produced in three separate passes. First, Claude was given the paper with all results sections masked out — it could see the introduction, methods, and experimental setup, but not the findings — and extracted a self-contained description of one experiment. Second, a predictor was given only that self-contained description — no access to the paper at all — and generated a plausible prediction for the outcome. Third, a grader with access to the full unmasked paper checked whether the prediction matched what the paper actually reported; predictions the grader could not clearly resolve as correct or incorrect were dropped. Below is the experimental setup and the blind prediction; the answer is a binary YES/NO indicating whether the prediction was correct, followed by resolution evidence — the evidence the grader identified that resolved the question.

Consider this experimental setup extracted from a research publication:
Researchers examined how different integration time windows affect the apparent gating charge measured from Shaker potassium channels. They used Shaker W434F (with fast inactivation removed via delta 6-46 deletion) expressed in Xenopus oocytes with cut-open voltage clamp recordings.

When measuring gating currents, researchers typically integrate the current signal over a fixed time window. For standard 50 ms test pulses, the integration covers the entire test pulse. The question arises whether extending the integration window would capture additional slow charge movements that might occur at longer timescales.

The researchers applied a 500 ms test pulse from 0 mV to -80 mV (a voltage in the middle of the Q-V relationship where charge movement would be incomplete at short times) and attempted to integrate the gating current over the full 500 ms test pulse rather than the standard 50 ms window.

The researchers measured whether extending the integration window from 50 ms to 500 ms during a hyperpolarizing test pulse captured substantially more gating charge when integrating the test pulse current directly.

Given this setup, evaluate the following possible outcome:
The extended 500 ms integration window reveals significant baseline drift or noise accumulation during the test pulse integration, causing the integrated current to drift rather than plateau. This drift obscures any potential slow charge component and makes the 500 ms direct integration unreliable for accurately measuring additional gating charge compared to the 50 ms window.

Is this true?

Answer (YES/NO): YES